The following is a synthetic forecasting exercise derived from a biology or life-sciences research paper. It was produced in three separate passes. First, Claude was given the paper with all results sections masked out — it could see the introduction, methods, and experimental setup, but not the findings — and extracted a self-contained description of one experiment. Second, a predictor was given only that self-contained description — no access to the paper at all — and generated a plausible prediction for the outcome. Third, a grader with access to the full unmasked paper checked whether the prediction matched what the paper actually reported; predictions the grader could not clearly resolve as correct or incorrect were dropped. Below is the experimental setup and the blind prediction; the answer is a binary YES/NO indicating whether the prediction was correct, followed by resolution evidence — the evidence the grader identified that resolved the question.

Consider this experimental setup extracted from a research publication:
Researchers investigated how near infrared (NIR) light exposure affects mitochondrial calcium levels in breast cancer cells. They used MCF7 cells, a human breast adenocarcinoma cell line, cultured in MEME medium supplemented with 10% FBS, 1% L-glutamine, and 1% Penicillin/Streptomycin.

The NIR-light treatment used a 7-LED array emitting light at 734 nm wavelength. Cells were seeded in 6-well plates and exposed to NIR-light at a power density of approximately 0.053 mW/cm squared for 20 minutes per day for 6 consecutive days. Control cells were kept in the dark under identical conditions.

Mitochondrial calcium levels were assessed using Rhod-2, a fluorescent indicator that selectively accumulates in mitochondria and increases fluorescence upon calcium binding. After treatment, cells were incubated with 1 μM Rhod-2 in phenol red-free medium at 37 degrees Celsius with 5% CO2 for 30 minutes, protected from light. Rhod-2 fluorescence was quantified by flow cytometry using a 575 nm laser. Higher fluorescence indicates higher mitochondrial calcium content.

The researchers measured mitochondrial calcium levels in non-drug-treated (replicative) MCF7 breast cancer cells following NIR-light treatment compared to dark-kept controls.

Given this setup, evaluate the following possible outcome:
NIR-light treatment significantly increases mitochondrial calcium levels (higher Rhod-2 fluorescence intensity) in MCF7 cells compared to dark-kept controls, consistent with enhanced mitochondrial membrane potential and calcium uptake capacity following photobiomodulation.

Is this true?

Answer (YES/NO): NO